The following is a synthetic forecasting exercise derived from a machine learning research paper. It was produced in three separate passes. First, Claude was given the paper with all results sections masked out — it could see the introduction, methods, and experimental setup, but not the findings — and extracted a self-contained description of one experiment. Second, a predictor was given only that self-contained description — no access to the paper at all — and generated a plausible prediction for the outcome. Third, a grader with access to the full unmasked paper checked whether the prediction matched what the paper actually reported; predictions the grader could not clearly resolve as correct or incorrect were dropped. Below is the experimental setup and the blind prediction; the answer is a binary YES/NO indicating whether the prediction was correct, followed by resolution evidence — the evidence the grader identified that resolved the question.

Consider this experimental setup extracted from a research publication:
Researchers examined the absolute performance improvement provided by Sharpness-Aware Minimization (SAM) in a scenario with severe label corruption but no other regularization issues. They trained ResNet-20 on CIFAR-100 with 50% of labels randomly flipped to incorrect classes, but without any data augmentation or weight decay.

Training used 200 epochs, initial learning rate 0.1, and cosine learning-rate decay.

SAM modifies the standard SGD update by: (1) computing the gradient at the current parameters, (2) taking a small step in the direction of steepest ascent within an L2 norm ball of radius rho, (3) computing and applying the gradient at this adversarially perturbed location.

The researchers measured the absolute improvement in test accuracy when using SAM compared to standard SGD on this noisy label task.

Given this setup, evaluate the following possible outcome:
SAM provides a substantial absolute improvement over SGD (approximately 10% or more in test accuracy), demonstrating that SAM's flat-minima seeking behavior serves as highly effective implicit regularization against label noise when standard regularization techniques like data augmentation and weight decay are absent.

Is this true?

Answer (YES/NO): YES